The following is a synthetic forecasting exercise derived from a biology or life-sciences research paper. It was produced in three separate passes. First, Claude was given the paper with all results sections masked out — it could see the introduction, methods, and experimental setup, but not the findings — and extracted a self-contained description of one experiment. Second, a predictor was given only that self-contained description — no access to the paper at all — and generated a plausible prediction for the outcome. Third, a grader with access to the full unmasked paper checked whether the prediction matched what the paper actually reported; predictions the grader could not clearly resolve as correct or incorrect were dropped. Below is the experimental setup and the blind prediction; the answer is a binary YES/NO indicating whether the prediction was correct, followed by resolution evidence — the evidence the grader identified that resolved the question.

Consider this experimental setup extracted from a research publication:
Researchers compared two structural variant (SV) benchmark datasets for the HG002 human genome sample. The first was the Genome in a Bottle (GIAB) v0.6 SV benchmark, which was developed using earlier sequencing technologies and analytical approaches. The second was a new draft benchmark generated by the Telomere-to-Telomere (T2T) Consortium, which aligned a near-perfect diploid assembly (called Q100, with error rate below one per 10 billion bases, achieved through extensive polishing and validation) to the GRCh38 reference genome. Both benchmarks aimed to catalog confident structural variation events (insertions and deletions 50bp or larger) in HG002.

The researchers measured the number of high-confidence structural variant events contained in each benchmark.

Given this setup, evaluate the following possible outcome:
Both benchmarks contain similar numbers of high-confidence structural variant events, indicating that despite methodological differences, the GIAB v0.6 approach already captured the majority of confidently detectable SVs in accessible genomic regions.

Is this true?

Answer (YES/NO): NO